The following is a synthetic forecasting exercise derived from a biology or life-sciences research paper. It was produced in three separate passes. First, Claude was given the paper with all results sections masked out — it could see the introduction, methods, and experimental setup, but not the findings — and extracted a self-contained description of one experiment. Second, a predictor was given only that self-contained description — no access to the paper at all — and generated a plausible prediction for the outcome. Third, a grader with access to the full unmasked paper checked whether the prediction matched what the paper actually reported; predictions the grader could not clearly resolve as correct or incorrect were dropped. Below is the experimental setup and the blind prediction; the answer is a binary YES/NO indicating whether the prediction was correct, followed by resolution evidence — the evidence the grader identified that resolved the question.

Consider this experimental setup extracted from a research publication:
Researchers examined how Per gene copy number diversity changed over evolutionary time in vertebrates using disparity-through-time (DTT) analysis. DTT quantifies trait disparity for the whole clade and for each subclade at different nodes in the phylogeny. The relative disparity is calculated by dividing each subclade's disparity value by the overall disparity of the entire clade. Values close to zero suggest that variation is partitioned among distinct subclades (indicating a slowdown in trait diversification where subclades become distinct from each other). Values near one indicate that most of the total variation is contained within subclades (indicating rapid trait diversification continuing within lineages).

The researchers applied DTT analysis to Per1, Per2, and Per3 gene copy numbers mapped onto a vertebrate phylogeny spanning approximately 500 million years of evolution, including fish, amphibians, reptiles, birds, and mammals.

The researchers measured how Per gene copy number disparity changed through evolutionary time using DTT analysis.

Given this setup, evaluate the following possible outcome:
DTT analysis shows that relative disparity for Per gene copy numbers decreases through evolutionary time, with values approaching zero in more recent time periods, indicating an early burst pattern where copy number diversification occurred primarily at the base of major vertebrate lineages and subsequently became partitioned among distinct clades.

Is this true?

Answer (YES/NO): NO